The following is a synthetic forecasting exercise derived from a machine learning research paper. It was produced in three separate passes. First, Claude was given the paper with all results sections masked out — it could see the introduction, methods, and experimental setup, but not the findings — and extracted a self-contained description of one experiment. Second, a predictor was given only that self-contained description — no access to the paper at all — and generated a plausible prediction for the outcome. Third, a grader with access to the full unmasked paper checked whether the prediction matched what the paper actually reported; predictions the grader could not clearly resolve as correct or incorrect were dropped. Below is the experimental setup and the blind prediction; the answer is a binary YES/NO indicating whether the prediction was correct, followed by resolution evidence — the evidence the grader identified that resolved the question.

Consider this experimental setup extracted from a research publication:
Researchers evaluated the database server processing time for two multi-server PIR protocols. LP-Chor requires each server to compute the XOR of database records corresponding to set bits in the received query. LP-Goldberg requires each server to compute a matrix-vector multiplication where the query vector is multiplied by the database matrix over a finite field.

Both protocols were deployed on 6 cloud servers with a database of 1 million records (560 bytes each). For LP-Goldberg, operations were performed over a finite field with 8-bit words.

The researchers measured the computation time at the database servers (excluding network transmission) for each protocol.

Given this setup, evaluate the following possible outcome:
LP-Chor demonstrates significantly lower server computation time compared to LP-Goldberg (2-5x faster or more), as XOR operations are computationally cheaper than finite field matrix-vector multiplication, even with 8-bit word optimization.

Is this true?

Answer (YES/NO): YES